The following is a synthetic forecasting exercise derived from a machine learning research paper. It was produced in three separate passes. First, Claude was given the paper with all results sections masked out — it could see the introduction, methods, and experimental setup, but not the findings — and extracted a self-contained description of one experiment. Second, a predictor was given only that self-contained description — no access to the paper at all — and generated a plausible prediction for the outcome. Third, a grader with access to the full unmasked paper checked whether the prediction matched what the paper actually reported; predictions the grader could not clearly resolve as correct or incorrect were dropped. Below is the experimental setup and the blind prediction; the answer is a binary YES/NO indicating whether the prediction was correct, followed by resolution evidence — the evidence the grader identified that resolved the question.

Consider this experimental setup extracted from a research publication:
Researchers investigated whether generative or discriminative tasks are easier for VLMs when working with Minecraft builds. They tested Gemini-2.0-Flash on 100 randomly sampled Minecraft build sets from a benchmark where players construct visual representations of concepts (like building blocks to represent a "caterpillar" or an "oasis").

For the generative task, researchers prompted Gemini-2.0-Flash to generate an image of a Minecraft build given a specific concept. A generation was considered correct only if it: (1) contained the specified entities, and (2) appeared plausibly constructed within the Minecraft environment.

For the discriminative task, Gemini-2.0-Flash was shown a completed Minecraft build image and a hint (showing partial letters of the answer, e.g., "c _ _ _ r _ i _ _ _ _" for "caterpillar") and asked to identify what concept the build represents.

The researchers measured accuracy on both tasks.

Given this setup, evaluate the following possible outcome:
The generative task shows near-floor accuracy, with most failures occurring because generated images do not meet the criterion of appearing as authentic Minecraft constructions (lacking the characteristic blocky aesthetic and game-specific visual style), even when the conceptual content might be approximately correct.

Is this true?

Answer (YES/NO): NO